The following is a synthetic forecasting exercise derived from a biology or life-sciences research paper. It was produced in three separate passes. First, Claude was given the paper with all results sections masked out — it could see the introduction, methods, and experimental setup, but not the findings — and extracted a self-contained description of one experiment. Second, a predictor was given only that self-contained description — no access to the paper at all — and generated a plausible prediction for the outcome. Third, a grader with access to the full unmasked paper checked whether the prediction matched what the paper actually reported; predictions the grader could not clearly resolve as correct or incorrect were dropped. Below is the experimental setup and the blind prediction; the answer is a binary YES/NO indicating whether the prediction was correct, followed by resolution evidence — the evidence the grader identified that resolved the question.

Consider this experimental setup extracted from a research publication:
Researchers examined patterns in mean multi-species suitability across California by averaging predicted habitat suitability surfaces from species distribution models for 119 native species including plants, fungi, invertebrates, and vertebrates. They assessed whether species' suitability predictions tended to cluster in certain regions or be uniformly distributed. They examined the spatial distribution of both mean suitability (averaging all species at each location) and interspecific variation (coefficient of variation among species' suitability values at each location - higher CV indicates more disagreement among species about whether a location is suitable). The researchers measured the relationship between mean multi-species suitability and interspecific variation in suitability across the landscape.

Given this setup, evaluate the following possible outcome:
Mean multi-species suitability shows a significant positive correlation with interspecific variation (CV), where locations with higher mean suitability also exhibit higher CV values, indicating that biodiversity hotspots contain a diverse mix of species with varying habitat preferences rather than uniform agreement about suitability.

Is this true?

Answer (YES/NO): NO